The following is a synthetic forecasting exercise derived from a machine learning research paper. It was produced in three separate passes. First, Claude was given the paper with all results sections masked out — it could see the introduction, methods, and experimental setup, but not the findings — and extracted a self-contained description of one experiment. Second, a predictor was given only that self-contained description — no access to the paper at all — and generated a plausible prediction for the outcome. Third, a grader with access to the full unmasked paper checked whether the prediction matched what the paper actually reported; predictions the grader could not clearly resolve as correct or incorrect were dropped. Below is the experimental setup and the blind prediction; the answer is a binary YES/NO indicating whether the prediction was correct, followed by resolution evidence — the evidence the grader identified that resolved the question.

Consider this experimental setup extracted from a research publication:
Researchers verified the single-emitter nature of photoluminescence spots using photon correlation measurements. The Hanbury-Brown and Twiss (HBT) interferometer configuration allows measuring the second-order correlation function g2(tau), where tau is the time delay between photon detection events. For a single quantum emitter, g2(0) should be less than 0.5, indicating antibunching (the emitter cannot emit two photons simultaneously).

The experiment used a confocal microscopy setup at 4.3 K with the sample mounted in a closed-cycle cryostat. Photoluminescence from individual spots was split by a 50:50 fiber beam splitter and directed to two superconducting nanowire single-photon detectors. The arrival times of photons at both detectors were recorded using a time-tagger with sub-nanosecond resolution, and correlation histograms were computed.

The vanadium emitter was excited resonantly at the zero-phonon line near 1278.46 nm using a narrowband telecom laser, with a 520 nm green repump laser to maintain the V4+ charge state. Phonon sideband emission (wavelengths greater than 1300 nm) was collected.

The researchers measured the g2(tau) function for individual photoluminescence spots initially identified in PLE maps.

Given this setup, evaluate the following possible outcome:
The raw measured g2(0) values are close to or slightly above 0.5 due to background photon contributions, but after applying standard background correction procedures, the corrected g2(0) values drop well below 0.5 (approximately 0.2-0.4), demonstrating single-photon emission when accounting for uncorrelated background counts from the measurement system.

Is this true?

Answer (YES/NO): NO